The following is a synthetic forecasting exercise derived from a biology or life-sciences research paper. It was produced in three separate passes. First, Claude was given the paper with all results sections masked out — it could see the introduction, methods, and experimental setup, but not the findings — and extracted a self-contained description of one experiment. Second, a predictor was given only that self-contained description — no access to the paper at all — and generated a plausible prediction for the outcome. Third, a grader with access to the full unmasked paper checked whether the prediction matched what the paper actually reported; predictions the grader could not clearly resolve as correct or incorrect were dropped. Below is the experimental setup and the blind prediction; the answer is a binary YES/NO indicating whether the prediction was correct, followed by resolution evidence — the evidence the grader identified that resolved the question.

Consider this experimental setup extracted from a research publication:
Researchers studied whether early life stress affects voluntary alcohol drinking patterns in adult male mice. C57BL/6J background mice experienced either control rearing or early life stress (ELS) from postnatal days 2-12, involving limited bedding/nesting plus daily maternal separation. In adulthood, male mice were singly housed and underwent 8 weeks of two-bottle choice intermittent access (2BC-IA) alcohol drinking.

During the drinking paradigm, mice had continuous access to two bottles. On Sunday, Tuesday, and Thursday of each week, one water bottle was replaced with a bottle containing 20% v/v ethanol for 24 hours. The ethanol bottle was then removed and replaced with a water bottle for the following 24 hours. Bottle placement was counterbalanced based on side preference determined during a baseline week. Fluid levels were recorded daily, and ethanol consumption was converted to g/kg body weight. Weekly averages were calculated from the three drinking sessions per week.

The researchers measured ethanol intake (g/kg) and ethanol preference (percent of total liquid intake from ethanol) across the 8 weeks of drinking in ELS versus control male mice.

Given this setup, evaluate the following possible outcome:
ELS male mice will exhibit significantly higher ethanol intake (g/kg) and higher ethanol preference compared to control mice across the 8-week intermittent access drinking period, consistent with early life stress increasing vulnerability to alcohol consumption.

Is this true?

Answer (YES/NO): NO